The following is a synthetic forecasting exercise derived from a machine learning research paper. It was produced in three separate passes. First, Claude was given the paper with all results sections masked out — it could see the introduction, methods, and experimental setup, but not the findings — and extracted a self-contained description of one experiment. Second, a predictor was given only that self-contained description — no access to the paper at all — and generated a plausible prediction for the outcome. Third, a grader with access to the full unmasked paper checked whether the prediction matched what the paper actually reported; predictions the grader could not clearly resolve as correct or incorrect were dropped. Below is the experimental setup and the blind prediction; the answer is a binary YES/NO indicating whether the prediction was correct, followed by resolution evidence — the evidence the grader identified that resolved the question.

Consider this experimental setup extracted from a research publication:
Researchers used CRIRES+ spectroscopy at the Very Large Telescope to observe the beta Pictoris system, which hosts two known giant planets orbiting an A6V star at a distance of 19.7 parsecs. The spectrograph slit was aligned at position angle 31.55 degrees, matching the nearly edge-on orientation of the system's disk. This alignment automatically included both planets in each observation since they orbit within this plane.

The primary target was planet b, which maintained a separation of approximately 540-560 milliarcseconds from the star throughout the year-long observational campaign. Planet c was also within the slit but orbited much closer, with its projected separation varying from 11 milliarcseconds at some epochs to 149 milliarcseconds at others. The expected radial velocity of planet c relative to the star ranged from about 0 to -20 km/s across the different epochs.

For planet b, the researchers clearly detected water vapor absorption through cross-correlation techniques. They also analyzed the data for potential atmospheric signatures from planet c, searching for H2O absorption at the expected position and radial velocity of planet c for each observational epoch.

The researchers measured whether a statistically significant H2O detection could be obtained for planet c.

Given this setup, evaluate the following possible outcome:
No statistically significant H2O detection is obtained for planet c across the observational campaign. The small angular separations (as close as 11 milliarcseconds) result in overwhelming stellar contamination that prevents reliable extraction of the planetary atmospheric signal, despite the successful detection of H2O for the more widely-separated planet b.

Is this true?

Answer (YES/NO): NO